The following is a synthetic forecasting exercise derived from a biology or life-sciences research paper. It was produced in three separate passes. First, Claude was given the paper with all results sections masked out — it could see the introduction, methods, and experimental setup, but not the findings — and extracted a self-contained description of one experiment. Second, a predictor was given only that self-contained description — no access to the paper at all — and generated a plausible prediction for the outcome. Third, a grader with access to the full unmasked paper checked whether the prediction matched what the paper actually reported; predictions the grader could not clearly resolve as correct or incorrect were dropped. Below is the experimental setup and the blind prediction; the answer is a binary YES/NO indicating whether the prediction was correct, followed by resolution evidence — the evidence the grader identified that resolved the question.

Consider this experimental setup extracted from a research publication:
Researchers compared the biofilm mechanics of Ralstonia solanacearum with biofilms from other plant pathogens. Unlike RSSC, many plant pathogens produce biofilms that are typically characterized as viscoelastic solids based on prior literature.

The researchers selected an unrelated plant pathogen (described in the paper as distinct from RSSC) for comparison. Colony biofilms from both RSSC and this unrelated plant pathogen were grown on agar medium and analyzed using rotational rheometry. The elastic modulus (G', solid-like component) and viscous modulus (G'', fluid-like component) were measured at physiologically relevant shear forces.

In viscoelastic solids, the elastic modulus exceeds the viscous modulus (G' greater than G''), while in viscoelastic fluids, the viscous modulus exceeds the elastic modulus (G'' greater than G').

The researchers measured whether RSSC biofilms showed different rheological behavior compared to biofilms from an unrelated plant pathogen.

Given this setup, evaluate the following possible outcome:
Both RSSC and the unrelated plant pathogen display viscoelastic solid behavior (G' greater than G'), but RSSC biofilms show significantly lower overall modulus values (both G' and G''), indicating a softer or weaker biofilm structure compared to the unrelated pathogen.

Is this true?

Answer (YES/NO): NO